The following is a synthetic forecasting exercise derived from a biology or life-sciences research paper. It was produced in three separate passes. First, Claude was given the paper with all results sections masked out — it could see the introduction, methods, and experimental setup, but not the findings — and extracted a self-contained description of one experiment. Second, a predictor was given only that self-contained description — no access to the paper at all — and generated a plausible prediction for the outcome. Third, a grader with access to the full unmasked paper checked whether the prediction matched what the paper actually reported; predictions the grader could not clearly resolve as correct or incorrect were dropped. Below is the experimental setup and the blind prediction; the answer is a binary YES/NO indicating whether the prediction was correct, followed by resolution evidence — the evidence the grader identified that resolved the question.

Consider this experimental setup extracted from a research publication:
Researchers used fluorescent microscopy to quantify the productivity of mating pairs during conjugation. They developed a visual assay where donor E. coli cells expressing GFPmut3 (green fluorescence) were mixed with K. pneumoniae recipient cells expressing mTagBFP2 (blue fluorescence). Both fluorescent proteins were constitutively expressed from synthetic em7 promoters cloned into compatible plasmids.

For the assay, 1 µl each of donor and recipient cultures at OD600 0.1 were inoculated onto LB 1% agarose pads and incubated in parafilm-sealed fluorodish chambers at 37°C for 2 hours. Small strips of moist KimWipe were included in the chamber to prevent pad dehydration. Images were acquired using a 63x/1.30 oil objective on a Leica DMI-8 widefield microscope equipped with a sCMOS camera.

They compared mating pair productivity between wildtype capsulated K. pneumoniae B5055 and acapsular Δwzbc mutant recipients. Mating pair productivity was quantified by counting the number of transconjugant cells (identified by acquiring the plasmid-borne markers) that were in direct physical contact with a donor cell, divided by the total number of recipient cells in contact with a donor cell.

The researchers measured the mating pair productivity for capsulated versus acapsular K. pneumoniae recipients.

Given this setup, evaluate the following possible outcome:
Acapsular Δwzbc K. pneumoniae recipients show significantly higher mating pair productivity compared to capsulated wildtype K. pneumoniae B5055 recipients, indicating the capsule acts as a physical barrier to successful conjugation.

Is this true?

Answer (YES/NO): YES